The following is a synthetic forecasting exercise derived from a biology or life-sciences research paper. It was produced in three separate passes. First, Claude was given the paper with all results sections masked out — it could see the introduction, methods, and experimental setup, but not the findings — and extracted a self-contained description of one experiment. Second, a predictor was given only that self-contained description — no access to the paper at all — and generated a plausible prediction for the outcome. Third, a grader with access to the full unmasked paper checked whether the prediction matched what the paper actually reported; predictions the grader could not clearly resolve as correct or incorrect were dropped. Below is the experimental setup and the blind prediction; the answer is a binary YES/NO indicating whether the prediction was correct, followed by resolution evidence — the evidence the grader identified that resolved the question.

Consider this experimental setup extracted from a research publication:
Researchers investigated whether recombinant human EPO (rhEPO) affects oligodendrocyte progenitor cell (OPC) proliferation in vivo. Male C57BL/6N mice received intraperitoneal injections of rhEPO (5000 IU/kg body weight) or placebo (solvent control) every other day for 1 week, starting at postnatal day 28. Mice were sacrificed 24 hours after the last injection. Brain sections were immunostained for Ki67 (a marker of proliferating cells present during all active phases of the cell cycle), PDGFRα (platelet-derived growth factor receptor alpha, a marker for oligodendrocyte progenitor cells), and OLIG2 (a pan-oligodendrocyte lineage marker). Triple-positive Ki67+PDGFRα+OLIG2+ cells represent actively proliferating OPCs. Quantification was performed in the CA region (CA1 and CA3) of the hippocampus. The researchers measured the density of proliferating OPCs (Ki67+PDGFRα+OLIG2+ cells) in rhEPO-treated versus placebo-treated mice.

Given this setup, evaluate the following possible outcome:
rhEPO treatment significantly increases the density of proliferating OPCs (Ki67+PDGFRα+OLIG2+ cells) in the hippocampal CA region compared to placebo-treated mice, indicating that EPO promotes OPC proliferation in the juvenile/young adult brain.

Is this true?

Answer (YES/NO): NO